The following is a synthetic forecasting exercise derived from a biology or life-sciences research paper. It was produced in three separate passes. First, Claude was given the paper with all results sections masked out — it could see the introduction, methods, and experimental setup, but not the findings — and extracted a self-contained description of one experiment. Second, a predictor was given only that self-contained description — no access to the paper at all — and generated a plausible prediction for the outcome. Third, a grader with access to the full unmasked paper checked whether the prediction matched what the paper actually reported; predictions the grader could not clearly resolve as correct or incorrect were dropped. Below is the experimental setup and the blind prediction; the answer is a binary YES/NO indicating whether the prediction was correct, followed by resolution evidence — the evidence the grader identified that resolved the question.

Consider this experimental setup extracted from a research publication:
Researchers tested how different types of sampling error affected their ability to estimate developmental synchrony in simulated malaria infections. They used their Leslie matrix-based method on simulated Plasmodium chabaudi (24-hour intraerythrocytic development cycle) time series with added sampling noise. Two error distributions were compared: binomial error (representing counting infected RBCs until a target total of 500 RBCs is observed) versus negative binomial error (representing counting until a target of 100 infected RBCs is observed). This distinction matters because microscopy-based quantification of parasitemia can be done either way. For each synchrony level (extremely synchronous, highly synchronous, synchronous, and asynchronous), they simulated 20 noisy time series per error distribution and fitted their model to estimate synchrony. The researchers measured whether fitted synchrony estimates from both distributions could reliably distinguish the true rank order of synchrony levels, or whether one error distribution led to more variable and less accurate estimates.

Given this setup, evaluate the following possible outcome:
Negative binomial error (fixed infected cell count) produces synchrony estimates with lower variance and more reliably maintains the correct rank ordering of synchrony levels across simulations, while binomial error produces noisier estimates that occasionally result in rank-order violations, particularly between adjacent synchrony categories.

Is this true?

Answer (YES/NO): YES